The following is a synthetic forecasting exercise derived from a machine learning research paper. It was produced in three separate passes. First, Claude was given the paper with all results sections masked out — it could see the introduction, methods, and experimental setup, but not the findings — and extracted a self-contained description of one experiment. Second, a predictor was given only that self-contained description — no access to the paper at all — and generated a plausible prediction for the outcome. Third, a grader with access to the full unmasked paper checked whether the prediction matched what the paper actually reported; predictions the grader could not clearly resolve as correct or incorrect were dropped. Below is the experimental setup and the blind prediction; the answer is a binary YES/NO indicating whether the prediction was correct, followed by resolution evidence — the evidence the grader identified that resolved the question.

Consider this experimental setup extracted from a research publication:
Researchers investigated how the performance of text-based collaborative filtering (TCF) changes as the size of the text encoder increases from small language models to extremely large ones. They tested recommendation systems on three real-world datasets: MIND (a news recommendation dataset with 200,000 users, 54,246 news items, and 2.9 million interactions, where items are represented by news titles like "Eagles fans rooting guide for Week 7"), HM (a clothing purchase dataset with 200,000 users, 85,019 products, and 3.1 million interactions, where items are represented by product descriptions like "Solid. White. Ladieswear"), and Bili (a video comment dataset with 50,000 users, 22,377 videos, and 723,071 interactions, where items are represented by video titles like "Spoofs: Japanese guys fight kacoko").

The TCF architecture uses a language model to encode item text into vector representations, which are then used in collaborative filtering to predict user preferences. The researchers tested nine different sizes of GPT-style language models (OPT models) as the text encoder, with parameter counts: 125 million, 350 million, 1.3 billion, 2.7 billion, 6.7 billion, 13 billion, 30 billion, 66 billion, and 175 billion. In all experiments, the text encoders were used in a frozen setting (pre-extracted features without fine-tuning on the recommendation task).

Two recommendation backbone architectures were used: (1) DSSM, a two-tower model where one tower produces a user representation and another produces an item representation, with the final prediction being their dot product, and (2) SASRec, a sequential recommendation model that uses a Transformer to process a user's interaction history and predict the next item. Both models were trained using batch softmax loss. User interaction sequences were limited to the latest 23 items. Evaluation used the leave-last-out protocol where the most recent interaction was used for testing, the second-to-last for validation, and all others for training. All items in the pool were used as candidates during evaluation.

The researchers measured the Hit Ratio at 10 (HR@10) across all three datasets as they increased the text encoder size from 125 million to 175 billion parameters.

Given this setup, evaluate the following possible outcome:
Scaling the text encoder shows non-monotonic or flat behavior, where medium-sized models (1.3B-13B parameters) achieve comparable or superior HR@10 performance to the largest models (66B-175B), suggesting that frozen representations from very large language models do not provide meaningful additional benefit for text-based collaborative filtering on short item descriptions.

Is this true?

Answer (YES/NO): NO